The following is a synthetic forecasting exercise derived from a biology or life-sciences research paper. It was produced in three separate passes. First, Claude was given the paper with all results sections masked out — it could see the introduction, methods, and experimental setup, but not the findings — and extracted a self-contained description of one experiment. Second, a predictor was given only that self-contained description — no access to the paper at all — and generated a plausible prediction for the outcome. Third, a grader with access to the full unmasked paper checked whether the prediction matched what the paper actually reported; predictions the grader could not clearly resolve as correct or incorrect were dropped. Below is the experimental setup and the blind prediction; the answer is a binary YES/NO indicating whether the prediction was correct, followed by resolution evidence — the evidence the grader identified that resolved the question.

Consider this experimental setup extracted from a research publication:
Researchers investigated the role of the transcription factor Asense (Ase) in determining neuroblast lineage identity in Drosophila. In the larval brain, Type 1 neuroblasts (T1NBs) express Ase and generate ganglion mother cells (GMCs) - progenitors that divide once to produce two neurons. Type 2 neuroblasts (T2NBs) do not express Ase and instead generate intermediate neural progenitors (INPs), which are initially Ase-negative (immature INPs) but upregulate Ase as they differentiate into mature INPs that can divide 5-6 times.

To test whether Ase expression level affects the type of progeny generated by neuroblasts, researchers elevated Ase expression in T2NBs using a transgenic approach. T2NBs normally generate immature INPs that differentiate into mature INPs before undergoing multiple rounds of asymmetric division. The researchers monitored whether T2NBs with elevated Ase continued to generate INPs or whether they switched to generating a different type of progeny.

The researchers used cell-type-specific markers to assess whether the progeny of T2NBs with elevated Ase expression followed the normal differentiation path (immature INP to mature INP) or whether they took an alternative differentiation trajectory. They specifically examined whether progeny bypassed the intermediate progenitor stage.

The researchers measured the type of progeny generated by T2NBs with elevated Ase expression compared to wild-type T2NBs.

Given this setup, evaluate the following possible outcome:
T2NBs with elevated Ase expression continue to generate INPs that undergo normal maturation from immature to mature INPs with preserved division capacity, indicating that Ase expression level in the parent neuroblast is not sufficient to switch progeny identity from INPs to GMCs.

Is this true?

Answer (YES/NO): NO